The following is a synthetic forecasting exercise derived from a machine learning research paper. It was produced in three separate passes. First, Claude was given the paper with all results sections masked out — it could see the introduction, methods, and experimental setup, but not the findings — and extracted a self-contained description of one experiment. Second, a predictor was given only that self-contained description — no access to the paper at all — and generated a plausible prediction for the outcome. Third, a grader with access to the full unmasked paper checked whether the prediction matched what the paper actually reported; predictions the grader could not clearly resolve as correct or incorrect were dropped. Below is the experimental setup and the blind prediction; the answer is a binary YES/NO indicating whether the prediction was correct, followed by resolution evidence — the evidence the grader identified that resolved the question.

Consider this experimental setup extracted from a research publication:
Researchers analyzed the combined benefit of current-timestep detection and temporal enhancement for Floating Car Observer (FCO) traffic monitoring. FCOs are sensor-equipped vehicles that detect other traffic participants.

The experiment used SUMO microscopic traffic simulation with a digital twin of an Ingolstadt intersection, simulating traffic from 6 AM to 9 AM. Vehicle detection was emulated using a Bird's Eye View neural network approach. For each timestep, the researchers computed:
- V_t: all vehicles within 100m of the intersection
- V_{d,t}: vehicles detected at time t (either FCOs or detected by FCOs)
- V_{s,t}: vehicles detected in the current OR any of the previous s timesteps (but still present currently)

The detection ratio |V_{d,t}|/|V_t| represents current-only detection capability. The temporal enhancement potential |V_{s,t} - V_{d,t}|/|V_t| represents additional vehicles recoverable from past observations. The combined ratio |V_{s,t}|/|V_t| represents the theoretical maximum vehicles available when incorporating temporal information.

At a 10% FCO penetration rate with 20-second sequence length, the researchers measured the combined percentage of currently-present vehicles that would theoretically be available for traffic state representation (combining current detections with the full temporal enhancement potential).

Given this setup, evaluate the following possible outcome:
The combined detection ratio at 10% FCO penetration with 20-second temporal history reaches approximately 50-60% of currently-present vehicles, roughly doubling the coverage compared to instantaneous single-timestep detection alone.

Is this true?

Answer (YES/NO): NO